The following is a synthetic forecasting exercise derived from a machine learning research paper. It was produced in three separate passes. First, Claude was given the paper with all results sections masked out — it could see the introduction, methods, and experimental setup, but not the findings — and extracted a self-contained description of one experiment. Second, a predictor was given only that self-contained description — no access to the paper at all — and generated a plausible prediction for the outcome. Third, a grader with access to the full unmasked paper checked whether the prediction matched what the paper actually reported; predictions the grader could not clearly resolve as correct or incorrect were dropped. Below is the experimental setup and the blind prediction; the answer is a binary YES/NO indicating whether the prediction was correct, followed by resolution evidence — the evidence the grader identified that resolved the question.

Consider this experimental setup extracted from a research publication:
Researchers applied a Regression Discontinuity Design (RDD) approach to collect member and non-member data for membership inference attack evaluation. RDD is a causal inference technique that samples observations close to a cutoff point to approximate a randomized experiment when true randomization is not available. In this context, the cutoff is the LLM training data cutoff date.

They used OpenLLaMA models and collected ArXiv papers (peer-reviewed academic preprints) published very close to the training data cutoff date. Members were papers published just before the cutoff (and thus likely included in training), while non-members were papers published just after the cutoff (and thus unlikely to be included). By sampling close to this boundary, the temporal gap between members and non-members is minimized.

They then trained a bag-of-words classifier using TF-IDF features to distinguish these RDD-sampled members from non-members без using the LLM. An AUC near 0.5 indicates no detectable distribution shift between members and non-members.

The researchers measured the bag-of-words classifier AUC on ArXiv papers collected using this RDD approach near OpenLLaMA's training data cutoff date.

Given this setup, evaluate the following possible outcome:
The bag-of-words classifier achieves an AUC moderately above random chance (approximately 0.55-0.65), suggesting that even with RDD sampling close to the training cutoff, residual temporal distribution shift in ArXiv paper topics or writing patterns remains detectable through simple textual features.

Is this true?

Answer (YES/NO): NO